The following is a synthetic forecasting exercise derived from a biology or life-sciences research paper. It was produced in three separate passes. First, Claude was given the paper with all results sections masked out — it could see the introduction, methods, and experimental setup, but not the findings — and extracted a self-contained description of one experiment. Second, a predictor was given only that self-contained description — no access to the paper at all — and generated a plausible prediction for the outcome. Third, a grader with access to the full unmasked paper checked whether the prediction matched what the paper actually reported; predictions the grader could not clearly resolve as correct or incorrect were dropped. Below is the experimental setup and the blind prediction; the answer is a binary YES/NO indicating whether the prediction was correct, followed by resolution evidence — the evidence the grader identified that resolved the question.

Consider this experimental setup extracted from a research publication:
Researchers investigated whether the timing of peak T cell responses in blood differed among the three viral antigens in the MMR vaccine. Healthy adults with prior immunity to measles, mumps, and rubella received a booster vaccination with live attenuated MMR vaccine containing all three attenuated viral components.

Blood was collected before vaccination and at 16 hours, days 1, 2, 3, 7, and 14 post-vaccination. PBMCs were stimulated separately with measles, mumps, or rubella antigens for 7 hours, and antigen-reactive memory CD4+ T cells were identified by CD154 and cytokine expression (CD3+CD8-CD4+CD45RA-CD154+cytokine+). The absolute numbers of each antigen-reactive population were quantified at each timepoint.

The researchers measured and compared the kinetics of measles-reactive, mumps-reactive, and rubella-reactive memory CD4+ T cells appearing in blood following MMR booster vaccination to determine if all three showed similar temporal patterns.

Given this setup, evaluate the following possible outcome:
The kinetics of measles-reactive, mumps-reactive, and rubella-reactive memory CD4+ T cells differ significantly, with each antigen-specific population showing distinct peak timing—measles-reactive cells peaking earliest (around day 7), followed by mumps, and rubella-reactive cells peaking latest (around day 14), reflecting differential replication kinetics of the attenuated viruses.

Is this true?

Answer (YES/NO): NO